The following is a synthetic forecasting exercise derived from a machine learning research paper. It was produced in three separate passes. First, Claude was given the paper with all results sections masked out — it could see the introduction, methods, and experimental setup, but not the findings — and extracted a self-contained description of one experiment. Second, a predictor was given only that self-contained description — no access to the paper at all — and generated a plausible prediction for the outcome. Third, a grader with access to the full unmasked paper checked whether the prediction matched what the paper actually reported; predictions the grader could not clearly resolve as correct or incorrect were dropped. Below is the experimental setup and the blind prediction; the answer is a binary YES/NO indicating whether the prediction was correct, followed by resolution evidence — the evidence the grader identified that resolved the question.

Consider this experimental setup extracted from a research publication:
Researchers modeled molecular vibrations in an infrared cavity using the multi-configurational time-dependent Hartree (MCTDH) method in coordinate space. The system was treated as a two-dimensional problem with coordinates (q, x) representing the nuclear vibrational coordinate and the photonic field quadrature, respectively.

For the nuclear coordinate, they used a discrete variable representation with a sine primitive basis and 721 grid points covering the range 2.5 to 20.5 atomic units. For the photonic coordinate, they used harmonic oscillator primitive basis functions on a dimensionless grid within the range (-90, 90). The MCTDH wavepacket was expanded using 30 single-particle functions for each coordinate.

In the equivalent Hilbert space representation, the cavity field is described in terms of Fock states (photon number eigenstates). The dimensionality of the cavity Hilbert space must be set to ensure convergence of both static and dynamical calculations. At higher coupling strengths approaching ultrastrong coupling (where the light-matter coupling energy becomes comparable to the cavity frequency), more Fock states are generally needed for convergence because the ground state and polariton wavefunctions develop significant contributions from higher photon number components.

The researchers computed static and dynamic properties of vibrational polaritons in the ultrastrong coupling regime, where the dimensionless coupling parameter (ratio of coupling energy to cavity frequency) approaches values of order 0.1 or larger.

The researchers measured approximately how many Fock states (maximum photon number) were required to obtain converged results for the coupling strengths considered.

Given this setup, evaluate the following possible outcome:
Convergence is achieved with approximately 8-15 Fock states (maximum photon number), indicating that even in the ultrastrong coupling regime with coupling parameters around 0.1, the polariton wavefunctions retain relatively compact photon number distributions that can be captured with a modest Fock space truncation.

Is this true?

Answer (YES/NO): NO